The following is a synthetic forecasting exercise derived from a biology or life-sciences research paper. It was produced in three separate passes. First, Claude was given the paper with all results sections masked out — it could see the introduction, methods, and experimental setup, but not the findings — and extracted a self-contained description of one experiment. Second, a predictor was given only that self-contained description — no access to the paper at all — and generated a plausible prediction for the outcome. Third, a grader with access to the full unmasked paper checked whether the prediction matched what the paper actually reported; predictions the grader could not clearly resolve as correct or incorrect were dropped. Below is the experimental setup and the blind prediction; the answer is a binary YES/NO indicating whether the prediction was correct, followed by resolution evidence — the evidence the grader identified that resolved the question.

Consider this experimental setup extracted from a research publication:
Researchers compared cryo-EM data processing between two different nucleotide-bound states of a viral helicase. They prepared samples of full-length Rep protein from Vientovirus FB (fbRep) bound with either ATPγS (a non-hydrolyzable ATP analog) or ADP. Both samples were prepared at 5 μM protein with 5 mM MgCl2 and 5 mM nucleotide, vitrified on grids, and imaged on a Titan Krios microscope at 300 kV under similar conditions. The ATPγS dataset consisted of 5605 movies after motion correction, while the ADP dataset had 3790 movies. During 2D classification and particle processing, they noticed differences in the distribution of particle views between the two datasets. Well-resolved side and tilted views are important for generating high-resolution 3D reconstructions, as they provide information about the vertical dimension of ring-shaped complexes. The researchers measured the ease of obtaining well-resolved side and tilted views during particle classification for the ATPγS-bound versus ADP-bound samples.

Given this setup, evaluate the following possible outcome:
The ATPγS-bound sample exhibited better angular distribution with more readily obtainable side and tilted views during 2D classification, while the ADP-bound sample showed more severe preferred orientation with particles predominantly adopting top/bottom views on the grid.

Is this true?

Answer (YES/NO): YES